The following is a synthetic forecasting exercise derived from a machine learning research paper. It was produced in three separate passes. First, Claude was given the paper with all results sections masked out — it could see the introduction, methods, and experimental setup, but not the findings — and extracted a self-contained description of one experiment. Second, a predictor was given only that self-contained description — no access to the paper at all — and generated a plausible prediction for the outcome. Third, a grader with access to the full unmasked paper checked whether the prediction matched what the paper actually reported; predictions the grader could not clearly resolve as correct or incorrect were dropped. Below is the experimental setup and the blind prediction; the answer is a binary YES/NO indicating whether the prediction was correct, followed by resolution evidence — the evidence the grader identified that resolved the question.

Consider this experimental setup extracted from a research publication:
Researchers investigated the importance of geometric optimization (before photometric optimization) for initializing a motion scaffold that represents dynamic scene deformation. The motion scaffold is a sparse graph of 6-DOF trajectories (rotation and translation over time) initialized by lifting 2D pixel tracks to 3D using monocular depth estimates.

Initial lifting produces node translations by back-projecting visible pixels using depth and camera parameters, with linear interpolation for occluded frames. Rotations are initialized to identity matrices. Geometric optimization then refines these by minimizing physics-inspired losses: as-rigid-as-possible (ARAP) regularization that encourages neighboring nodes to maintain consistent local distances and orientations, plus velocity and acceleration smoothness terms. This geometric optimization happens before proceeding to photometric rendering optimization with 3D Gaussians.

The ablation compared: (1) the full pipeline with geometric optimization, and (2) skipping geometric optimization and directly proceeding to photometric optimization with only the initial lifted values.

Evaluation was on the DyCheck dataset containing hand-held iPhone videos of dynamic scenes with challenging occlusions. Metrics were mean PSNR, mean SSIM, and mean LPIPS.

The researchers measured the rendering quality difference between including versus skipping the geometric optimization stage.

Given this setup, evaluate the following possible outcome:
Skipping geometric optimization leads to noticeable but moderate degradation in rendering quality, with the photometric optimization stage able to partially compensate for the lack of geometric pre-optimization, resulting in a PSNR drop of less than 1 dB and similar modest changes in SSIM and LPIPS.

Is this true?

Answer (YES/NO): YES